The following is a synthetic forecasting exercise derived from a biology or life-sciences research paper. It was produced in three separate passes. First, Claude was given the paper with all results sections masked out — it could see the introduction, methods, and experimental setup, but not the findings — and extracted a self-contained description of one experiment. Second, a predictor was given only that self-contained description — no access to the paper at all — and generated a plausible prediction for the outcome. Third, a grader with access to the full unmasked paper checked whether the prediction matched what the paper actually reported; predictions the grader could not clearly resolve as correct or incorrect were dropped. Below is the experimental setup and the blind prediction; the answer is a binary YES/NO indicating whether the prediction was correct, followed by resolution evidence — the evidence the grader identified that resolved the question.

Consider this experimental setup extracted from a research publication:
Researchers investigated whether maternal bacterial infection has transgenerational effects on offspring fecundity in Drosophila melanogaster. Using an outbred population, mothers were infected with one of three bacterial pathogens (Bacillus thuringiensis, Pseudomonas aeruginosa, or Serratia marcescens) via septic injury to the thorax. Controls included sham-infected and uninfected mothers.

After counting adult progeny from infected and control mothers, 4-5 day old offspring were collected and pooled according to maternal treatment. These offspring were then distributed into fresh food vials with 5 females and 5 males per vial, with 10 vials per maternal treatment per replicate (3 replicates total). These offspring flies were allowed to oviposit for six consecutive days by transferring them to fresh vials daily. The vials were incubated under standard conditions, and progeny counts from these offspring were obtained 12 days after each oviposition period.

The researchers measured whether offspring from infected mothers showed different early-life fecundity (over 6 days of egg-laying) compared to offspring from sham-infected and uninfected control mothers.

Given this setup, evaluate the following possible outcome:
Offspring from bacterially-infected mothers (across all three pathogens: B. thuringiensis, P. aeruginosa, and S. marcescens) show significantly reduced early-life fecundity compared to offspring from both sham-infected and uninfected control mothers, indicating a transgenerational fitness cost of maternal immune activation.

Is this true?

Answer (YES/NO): NO